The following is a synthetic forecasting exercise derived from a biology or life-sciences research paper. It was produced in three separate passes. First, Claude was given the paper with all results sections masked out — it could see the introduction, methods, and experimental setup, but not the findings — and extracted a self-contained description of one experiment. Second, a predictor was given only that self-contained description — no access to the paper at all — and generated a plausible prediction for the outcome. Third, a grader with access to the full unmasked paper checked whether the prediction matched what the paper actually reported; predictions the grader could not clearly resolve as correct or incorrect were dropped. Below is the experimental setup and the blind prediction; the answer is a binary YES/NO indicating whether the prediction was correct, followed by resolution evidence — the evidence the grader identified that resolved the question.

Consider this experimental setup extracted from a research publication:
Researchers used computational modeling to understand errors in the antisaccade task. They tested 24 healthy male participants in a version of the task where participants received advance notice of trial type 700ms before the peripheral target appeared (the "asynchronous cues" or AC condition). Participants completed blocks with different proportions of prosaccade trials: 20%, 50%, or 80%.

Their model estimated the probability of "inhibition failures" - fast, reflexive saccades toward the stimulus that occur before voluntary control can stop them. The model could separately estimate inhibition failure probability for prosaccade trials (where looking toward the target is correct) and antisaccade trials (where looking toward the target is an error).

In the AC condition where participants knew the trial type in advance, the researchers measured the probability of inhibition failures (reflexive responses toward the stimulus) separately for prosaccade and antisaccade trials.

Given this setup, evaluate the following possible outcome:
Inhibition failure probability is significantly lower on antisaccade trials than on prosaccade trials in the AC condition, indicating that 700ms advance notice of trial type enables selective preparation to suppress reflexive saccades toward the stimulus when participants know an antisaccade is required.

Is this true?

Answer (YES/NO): YES